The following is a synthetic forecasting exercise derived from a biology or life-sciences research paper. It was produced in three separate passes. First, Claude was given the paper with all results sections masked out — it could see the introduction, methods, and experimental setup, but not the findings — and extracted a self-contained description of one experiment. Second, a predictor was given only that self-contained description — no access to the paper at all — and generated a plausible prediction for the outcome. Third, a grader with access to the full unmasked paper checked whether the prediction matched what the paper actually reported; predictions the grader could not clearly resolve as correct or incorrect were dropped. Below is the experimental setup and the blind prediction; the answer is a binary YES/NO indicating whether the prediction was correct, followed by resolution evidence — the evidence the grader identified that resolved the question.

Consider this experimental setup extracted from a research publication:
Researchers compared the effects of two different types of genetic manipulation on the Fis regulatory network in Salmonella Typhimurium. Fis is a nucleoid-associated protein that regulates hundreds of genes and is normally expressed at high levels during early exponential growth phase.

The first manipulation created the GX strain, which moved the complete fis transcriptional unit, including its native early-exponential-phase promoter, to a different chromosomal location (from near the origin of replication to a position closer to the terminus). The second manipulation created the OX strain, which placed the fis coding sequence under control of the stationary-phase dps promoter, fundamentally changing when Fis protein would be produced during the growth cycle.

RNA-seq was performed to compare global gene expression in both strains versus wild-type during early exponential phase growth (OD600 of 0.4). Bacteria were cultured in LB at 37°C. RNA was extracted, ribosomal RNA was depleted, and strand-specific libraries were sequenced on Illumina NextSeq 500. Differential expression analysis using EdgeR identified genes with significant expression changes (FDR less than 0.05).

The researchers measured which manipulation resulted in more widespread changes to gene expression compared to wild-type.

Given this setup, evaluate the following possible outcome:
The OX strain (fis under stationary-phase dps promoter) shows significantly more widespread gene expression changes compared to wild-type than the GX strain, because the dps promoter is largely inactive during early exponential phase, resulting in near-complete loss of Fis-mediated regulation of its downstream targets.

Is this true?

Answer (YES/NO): YES